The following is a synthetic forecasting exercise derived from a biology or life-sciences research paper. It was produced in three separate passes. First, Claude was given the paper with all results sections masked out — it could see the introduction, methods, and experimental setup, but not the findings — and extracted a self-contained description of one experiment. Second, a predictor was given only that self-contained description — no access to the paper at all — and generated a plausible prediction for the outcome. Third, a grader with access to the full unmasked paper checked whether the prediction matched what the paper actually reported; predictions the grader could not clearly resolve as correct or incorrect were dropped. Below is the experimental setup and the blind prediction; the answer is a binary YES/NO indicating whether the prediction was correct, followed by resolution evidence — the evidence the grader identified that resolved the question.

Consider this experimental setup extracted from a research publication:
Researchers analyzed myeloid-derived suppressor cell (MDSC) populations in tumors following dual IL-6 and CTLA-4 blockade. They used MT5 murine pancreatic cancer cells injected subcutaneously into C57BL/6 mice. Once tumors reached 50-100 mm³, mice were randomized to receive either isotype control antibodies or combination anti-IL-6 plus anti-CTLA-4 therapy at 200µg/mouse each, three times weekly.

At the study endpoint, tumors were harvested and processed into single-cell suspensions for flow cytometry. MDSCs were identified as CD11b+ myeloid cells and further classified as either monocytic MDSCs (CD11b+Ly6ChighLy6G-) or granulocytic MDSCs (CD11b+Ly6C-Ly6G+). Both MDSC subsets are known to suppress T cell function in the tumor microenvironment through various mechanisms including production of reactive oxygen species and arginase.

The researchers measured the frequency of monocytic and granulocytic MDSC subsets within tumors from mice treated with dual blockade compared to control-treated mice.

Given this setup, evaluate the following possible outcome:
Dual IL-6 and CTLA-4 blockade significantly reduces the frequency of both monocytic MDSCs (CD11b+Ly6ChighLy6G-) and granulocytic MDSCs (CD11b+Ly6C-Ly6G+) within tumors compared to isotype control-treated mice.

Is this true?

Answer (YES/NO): NO